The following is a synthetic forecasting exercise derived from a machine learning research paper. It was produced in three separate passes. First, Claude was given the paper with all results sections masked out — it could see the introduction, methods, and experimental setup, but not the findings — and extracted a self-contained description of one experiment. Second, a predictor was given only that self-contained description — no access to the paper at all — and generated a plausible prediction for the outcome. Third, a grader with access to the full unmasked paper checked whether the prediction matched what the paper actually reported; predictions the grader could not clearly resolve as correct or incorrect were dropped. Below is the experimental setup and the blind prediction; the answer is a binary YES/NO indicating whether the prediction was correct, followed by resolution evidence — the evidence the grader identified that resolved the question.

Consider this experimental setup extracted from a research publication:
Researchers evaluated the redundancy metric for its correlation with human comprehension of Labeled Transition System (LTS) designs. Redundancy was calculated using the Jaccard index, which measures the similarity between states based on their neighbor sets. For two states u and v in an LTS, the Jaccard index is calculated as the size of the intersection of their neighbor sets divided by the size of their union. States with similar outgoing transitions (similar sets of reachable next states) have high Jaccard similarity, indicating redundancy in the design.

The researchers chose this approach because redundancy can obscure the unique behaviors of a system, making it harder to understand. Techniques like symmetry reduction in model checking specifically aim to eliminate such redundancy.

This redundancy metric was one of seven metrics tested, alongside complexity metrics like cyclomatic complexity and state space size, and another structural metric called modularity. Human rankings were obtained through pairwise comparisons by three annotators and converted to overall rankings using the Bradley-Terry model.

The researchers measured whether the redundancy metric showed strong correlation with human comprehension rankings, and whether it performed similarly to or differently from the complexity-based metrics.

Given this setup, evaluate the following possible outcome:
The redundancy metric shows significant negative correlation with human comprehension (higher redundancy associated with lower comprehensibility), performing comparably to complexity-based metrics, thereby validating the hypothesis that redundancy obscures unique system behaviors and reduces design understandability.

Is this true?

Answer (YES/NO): NO